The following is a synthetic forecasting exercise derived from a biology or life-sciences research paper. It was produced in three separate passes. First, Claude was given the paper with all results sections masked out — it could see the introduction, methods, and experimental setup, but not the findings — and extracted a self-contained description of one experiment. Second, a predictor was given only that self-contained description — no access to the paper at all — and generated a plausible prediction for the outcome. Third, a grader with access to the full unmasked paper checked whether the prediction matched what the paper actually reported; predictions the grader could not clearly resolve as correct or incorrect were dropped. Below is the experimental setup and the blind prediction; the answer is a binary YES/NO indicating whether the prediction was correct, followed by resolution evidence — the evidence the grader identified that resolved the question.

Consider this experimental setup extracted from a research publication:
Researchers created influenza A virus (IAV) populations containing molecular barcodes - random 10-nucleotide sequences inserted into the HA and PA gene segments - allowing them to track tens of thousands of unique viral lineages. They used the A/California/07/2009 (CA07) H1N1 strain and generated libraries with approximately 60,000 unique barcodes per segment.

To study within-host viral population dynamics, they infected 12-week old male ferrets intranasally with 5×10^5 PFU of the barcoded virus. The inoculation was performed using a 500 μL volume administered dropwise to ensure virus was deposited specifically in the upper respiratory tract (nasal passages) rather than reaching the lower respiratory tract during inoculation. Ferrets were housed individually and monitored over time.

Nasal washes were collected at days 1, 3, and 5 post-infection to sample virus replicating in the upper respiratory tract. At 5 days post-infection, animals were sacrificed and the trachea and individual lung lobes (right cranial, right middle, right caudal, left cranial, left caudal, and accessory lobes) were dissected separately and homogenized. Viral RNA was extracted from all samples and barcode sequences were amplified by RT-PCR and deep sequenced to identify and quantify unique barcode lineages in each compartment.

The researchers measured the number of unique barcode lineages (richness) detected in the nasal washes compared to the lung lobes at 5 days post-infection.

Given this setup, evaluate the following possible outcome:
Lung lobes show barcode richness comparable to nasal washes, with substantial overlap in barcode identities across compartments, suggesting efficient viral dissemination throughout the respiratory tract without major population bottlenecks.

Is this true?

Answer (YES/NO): NO